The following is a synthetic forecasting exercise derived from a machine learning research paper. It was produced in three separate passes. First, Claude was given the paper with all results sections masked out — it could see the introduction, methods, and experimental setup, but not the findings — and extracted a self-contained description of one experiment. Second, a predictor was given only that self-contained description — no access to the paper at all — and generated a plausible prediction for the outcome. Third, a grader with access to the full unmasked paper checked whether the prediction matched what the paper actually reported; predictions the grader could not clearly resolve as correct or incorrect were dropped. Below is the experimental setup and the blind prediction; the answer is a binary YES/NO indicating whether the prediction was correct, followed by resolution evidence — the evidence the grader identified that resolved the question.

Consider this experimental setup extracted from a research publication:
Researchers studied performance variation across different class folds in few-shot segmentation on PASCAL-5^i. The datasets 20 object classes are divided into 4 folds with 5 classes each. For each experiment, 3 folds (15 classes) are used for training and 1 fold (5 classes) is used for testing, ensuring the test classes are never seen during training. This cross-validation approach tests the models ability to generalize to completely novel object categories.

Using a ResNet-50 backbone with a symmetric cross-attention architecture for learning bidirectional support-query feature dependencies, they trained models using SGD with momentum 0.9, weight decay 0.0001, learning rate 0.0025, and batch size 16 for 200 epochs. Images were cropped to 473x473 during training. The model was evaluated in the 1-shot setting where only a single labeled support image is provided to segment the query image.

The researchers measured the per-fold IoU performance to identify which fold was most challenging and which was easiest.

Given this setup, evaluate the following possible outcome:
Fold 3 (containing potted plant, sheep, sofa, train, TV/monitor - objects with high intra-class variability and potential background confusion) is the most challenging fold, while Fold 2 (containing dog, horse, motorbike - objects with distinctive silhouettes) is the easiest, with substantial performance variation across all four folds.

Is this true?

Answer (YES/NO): NO